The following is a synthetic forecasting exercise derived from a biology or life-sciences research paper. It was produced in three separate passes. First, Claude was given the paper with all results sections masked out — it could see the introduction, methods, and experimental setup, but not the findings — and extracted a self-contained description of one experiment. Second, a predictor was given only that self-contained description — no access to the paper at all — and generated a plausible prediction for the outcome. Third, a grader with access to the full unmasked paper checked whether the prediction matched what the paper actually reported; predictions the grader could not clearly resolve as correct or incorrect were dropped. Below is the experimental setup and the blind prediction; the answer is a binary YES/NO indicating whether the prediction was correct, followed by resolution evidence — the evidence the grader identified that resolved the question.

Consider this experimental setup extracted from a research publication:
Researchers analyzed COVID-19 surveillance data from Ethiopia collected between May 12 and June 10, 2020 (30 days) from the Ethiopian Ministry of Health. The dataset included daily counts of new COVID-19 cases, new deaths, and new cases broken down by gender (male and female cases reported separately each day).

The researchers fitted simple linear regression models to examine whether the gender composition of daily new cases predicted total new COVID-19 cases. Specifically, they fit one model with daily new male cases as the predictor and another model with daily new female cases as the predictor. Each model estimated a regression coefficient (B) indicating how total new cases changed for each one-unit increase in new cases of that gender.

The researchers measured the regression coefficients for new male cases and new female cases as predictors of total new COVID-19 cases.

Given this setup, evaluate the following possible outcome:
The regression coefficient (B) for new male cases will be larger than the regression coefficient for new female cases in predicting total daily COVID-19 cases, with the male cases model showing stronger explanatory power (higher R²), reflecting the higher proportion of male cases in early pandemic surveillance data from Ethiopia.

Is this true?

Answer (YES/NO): NO